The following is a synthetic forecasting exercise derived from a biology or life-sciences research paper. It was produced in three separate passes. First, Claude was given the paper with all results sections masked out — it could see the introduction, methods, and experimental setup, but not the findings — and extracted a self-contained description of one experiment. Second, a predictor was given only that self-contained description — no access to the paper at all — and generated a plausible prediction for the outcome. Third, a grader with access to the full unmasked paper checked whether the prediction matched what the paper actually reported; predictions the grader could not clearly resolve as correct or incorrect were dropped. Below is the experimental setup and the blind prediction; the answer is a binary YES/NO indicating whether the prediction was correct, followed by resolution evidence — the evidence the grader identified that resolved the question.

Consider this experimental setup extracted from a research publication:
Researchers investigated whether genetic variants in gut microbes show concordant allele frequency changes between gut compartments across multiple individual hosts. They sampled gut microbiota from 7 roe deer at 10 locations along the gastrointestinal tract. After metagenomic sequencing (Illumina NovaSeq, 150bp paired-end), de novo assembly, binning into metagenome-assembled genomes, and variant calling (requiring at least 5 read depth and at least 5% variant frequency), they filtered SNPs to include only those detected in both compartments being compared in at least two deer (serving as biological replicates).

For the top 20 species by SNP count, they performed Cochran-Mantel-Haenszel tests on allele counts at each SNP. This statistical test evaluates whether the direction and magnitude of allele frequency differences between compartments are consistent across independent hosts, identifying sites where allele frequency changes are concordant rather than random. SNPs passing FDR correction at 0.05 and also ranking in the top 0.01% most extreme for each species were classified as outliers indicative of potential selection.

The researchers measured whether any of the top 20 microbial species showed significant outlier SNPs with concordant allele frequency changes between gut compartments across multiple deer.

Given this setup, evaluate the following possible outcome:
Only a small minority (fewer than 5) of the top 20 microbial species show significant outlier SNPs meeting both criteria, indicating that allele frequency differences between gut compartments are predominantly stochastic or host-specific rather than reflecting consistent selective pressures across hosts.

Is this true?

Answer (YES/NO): NO